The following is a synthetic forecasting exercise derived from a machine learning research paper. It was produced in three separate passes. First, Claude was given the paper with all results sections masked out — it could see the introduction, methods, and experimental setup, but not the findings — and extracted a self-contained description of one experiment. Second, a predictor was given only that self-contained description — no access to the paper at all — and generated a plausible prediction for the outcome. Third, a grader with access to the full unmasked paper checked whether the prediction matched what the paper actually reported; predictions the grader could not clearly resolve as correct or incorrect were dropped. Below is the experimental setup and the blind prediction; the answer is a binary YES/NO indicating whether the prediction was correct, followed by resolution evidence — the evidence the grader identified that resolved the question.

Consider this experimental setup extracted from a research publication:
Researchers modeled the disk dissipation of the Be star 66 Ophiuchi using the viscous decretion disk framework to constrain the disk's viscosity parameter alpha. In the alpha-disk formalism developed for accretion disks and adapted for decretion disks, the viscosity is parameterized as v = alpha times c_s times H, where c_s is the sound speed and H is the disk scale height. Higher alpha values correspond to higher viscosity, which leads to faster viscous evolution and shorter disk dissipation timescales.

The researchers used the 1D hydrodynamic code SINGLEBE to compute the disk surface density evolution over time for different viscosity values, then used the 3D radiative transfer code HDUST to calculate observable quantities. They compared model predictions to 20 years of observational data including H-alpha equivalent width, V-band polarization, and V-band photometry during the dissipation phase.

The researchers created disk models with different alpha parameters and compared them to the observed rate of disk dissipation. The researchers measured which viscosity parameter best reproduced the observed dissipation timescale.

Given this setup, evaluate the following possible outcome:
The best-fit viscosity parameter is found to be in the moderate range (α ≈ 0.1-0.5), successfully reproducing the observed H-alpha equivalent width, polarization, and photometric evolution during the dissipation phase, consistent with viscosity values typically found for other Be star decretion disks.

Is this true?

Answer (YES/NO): YES